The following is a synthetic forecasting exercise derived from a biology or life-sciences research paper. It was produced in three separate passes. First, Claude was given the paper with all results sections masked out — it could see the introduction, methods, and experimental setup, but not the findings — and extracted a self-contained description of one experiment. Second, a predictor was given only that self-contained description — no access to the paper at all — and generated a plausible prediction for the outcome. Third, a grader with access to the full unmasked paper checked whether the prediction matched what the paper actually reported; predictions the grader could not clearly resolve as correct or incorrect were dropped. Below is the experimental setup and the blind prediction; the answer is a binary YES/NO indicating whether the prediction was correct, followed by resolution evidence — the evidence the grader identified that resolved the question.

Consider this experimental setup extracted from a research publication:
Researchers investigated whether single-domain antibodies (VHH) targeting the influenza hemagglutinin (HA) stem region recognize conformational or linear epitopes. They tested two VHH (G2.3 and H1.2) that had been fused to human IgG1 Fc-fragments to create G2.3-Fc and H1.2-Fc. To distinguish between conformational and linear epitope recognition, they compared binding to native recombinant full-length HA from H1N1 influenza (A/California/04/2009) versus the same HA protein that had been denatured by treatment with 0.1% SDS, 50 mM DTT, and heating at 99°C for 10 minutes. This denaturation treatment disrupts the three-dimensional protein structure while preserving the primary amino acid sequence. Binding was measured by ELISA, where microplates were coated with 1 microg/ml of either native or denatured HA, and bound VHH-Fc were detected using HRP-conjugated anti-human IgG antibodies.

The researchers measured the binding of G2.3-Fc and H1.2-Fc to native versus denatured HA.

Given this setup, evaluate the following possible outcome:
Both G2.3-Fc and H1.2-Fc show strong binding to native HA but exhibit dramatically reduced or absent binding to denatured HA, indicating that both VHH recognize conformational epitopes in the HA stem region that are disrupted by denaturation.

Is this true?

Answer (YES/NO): YES